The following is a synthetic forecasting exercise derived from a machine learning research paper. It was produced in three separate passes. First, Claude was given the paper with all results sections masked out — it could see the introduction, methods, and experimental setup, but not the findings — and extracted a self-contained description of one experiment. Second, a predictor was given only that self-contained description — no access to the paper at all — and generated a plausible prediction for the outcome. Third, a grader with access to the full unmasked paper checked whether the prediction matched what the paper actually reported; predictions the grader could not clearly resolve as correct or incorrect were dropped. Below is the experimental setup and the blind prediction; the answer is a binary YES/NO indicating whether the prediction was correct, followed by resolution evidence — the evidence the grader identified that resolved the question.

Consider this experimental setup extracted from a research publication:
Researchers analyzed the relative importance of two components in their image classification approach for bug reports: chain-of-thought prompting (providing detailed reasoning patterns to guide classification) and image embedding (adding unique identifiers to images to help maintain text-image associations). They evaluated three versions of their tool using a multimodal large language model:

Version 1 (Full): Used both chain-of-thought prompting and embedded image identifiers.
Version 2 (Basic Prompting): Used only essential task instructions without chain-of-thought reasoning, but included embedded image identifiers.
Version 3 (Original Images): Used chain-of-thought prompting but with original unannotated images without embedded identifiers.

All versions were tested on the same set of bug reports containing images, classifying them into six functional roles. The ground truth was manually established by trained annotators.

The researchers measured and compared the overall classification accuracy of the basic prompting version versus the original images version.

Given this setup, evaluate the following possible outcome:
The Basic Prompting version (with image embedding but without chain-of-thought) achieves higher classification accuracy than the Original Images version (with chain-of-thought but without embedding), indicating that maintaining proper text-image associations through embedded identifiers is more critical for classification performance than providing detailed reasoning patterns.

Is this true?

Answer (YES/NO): NO